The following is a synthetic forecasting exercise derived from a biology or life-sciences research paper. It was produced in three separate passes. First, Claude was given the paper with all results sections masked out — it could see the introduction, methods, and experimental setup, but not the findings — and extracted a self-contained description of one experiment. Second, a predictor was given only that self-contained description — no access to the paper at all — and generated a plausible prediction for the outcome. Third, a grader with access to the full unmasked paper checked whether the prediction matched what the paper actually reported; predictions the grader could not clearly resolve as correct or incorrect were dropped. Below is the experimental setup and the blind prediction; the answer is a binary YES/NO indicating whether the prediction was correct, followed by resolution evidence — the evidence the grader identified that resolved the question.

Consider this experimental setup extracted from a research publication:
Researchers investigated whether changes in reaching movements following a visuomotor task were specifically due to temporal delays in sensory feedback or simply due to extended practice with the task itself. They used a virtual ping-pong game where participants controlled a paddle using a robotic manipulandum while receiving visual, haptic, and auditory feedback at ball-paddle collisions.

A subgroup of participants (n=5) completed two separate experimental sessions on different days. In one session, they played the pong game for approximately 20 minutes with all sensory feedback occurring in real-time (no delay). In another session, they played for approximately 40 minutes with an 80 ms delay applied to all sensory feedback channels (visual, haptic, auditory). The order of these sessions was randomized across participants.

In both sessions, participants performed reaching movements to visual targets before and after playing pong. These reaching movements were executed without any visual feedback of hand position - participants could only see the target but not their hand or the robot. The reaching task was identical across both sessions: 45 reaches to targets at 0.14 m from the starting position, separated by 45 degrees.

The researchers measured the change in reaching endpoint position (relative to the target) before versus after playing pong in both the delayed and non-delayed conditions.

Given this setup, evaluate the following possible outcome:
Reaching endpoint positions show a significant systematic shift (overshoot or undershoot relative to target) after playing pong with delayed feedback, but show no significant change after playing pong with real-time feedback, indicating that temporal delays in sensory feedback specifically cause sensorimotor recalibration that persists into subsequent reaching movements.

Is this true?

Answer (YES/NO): YES